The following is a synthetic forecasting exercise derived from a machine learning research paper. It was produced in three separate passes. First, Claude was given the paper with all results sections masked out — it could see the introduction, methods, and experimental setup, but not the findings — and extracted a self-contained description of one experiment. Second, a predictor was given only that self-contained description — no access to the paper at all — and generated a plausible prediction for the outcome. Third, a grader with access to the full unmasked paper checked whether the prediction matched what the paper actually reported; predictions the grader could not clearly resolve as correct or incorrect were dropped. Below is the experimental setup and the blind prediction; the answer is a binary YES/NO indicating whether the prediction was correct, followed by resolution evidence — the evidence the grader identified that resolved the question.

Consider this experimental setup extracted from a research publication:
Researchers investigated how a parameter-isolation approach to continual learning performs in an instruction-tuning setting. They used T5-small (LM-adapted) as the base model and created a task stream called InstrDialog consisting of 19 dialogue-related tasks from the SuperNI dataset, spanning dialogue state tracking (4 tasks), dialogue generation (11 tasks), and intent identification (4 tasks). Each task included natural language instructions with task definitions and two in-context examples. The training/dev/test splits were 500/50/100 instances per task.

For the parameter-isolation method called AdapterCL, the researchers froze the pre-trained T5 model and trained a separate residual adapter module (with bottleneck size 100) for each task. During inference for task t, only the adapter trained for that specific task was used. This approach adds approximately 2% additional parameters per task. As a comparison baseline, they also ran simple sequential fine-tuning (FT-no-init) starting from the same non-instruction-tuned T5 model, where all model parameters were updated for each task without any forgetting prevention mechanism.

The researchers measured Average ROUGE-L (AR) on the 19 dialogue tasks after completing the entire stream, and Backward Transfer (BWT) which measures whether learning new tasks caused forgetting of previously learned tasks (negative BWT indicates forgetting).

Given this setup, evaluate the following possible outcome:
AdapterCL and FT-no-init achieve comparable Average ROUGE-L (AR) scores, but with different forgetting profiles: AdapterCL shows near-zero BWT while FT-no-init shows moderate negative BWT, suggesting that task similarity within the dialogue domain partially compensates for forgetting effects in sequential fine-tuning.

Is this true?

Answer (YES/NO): NO